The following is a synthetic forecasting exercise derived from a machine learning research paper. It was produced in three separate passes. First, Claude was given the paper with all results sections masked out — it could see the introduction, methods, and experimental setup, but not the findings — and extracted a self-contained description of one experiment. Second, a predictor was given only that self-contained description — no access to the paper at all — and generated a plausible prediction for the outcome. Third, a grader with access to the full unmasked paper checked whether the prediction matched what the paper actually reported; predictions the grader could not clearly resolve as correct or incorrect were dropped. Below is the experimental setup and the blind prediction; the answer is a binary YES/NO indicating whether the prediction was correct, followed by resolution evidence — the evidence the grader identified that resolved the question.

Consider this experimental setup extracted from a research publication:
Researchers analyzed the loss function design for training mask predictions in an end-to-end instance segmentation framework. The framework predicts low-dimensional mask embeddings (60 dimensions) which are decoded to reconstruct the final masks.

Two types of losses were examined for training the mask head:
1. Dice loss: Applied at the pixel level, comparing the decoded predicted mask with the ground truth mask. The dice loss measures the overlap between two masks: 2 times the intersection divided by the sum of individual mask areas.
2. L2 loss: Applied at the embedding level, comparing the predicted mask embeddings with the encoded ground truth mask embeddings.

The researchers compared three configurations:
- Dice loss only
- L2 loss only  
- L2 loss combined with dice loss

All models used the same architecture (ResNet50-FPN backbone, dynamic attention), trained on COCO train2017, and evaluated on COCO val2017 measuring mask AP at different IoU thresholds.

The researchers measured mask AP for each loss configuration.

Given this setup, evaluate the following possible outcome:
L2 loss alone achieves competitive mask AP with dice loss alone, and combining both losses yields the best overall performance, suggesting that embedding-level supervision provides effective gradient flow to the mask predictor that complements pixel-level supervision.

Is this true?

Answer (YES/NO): YES